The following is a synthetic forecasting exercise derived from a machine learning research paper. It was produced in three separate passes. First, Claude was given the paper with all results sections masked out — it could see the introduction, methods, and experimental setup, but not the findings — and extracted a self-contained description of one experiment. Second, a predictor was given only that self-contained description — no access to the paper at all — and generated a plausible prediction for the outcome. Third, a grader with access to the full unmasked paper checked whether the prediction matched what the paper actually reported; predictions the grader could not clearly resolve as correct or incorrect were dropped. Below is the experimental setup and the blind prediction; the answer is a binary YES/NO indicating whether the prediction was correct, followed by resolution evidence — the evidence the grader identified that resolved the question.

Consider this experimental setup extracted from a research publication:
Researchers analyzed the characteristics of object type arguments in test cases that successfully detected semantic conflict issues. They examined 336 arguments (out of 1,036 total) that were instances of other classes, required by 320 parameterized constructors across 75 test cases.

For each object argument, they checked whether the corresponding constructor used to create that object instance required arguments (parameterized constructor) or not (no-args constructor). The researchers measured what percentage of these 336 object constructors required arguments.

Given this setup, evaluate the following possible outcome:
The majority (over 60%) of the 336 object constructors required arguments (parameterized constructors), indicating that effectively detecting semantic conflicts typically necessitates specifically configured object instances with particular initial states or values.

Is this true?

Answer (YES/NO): YES